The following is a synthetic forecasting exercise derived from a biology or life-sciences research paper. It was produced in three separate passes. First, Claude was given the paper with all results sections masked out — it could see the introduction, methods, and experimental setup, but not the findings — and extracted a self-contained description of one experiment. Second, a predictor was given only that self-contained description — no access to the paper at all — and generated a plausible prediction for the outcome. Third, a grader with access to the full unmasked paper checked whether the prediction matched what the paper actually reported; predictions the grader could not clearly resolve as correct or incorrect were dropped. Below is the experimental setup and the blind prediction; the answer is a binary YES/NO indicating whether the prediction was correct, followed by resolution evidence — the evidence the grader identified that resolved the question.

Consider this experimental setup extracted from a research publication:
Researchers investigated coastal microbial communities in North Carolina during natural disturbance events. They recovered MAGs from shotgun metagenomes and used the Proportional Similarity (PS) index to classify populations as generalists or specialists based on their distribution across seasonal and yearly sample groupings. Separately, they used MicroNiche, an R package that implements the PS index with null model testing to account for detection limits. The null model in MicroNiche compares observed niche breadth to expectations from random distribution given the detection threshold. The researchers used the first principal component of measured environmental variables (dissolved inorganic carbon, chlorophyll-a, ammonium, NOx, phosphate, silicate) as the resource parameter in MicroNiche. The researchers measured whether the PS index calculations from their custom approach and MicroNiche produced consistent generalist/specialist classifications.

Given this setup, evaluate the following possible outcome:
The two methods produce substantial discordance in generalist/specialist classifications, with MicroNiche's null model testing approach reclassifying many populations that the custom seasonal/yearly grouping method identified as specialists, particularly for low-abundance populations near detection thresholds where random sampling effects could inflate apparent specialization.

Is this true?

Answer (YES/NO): NO